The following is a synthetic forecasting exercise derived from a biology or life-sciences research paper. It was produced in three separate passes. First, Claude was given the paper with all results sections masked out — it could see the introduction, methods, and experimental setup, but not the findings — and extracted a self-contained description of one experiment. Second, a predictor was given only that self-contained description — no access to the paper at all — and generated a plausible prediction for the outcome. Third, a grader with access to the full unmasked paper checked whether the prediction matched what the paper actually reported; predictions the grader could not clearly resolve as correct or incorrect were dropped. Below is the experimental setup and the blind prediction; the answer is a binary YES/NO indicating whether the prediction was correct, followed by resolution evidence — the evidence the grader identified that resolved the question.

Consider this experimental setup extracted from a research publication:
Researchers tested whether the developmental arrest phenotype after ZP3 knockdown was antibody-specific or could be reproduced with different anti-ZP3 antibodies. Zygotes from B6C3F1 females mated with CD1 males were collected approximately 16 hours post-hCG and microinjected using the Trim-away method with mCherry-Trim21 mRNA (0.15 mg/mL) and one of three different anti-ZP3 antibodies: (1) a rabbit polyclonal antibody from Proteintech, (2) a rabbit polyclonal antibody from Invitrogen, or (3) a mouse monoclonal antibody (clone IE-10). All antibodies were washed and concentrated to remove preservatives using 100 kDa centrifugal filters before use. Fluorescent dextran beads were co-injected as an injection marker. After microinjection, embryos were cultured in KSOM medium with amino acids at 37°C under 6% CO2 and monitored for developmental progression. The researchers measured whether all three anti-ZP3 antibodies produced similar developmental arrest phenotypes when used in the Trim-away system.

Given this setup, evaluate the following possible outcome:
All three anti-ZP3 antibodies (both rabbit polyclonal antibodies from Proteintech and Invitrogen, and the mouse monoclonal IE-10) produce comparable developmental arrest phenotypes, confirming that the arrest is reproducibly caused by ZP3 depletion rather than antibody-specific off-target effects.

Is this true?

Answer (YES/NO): NO